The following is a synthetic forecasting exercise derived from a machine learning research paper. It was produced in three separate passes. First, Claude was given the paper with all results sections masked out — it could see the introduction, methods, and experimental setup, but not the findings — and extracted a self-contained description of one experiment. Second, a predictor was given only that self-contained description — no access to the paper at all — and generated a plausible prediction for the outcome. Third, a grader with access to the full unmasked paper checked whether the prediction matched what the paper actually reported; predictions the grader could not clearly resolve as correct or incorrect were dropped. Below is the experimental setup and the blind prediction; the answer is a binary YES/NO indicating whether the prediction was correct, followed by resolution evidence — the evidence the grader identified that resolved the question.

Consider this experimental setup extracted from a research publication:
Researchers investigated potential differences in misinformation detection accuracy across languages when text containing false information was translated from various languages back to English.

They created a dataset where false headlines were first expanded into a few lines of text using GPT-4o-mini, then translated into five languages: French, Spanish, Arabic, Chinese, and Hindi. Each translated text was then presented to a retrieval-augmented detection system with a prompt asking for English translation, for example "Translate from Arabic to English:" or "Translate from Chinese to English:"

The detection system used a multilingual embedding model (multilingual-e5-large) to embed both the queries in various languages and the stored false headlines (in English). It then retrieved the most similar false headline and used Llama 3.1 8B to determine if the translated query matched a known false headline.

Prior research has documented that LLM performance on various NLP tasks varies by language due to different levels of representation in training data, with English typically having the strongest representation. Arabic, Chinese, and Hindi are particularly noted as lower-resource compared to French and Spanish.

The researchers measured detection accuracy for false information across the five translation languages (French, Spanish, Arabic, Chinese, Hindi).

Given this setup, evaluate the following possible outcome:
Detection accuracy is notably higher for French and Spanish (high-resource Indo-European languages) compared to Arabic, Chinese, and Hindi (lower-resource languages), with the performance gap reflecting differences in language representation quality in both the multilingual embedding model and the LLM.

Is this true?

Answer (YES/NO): NO